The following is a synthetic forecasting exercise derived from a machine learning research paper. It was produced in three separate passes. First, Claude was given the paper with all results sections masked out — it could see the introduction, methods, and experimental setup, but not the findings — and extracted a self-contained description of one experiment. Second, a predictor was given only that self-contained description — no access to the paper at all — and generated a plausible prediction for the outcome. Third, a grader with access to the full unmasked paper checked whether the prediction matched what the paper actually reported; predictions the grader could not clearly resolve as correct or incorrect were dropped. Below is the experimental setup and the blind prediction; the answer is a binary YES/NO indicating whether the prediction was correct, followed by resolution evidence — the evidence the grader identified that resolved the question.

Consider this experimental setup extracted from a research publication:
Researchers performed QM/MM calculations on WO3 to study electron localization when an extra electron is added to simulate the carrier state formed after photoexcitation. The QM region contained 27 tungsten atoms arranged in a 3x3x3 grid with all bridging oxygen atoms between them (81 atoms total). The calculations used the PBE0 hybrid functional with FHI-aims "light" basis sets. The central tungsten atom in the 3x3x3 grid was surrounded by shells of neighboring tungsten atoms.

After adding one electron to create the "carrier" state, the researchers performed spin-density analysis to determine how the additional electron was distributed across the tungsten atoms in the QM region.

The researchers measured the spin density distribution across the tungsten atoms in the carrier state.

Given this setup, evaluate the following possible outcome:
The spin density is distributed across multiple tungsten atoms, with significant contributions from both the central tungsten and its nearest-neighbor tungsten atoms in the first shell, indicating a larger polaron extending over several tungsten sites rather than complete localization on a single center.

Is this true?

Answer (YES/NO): YES